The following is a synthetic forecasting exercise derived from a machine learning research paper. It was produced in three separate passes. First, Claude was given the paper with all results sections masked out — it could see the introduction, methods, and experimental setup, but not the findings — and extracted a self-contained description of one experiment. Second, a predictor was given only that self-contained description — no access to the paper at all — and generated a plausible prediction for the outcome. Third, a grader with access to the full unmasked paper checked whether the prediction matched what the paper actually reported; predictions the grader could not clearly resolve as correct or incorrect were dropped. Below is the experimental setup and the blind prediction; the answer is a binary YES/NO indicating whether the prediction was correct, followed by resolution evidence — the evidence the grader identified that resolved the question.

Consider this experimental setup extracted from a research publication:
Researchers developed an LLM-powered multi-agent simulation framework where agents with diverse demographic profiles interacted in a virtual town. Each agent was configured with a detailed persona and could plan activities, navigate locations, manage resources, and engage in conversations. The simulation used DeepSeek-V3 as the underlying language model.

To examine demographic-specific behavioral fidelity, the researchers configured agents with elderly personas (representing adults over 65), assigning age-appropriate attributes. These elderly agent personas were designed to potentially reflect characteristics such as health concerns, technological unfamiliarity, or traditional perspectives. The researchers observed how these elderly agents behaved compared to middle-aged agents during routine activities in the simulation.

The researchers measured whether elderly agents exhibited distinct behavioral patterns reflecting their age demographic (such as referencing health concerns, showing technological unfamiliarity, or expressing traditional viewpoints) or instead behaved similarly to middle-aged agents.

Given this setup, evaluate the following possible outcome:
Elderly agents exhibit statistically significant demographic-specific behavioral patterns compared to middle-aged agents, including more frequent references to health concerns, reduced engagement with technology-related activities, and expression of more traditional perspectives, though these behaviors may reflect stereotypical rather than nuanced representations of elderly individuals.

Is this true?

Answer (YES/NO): NO